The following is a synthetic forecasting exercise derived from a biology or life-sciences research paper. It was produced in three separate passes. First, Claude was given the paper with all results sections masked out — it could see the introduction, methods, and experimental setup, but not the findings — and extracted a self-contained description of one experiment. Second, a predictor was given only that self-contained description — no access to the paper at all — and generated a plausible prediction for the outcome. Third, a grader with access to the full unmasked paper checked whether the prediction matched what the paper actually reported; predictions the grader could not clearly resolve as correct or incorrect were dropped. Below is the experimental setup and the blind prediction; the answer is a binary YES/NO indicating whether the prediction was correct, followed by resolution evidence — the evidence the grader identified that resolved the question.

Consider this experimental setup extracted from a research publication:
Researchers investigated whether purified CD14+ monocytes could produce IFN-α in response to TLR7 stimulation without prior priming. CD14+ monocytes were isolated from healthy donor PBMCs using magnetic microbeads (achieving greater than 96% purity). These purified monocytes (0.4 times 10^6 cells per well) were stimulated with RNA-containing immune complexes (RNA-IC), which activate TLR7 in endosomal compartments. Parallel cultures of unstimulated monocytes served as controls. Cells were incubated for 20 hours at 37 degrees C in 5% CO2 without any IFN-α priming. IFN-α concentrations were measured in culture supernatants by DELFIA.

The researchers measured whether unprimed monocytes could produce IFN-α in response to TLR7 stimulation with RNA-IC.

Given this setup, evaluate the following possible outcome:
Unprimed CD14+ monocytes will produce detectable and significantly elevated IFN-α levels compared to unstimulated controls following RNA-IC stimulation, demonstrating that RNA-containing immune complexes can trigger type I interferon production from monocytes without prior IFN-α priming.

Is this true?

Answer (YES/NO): NO